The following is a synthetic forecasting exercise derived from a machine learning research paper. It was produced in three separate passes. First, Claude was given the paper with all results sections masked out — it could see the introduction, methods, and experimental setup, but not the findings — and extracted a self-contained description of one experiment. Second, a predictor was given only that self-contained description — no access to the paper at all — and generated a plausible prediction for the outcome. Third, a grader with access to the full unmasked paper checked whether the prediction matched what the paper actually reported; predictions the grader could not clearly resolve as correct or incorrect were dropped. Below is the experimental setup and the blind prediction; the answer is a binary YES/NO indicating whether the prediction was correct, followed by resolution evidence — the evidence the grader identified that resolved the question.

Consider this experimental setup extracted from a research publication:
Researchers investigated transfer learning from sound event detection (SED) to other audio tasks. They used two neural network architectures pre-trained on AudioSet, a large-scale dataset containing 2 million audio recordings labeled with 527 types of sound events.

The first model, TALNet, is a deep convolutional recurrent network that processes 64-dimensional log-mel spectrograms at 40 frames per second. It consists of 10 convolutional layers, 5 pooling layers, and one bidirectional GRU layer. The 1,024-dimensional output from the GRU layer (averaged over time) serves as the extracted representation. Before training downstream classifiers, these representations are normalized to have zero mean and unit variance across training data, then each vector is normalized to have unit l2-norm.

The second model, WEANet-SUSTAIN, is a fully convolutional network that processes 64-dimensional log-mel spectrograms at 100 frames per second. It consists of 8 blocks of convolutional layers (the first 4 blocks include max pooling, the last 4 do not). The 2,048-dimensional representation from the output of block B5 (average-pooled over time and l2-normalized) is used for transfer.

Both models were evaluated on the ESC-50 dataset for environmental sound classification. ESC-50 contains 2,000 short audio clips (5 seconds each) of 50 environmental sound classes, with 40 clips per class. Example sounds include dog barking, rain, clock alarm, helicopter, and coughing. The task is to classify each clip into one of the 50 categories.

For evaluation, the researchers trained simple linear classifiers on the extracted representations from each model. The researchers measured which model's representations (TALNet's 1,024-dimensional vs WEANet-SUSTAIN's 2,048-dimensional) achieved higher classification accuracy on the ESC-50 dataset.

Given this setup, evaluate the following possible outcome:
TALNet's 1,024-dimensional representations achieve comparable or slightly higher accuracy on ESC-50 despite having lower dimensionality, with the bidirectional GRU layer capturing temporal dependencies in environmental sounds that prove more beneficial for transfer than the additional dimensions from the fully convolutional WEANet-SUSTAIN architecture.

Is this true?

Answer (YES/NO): NO